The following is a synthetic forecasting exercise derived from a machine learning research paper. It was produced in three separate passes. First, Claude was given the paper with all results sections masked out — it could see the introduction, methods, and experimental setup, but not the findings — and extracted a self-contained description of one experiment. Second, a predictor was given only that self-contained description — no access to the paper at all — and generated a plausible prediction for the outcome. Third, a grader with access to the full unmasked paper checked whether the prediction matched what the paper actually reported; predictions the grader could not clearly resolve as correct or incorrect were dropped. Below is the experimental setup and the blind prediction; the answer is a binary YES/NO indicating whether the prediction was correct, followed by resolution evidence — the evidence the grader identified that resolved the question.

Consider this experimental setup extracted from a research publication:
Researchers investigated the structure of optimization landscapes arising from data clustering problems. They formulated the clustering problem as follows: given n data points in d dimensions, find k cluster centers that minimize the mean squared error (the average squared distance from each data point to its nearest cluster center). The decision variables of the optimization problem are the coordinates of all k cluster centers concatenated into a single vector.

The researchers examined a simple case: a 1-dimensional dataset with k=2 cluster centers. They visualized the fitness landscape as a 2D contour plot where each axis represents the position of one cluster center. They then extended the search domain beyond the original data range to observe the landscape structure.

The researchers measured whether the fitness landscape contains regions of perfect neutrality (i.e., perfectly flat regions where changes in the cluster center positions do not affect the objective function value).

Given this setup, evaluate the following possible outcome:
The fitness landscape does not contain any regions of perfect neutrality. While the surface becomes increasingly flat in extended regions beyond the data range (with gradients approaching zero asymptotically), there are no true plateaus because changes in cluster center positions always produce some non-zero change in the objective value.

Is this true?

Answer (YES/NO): NO